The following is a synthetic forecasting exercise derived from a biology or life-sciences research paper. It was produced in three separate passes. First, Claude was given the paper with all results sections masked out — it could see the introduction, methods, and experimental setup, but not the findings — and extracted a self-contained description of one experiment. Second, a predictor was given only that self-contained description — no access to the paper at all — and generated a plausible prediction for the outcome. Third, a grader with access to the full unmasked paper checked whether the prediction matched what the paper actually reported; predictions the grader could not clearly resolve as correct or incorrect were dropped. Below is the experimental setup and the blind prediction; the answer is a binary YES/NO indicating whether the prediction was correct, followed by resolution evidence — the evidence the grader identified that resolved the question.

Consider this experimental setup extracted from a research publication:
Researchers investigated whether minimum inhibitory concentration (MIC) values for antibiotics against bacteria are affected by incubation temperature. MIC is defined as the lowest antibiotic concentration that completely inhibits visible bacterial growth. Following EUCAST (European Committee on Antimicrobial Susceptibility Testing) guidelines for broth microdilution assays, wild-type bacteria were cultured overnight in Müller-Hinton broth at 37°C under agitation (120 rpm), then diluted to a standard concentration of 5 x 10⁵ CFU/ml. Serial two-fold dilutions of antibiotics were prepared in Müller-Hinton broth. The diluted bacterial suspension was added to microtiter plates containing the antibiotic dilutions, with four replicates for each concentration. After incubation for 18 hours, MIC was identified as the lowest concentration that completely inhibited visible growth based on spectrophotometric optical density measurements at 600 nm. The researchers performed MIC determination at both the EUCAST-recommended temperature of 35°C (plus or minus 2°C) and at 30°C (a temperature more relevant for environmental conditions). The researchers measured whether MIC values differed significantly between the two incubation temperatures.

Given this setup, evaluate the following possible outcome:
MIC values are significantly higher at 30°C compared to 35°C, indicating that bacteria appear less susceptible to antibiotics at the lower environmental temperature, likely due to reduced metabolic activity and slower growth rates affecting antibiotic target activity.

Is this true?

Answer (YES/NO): NO